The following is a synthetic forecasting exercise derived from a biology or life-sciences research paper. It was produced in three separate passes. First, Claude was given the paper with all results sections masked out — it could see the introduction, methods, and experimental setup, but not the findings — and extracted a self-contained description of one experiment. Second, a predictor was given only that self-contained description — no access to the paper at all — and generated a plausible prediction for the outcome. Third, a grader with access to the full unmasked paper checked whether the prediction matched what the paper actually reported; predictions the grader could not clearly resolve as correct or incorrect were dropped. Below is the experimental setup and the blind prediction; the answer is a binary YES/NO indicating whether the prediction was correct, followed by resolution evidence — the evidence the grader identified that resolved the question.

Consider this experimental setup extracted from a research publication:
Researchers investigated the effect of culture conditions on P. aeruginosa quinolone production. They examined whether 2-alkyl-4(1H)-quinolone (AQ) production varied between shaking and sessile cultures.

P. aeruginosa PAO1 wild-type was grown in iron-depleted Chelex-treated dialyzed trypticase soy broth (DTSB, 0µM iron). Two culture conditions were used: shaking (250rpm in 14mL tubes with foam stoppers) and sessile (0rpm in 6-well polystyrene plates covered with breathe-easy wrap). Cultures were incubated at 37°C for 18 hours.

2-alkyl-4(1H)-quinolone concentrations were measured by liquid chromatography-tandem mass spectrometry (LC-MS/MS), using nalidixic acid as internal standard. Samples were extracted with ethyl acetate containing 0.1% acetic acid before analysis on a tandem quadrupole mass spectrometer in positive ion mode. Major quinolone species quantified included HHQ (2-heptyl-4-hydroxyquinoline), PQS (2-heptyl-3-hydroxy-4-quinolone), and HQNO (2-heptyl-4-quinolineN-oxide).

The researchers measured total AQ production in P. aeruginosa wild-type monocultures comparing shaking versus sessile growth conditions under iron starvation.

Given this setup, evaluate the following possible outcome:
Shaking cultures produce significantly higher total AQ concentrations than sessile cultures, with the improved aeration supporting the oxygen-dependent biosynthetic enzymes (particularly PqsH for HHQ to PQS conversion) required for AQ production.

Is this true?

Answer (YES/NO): NO